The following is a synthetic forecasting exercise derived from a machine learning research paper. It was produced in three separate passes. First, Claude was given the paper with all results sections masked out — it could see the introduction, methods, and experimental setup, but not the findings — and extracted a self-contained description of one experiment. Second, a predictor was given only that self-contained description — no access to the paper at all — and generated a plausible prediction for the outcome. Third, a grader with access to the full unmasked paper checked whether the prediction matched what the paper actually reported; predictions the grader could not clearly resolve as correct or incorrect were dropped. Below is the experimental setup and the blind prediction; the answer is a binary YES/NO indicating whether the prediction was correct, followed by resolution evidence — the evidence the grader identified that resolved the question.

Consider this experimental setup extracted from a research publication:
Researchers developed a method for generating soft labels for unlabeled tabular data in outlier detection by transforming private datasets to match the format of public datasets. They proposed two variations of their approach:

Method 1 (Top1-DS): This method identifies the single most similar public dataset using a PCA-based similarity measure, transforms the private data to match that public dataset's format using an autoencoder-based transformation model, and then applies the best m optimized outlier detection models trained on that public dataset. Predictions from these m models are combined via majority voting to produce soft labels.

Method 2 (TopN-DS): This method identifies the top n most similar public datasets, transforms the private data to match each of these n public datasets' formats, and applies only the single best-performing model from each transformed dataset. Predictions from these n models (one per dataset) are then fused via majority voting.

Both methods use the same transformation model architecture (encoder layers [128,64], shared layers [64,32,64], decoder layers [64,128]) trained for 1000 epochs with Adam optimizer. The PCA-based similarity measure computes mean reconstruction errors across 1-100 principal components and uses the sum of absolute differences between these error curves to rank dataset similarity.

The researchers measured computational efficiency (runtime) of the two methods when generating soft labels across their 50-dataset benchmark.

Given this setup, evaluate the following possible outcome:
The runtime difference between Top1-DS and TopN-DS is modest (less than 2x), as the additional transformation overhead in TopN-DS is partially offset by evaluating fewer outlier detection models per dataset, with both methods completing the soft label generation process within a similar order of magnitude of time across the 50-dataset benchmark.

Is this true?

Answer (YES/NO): NO